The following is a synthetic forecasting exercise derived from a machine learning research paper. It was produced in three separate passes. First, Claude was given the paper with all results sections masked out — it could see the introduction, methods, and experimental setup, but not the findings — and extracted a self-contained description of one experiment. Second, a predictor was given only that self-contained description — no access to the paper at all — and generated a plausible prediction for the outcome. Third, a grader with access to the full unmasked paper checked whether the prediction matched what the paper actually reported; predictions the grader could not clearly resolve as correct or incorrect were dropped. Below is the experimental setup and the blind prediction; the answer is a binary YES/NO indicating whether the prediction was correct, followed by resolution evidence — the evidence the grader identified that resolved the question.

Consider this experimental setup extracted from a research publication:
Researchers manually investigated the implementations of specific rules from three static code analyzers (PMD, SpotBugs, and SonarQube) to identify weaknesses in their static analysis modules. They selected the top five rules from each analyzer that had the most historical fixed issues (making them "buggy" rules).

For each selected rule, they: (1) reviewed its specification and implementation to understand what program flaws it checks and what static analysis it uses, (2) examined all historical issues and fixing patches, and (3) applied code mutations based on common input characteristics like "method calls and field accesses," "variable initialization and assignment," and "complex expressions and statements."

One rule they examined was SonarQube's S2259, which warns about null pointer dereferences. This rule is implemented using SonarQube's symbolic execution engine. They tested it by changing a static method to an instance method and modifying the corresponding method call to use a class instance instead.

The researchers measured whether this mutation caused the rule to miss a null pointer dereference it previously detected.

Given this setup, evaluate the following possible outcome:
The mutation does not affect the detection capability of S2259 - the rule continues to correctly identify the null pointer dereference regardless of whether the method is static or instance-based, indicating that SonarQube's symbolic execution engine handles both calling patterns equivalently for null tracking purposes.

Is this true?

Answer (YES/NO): NO